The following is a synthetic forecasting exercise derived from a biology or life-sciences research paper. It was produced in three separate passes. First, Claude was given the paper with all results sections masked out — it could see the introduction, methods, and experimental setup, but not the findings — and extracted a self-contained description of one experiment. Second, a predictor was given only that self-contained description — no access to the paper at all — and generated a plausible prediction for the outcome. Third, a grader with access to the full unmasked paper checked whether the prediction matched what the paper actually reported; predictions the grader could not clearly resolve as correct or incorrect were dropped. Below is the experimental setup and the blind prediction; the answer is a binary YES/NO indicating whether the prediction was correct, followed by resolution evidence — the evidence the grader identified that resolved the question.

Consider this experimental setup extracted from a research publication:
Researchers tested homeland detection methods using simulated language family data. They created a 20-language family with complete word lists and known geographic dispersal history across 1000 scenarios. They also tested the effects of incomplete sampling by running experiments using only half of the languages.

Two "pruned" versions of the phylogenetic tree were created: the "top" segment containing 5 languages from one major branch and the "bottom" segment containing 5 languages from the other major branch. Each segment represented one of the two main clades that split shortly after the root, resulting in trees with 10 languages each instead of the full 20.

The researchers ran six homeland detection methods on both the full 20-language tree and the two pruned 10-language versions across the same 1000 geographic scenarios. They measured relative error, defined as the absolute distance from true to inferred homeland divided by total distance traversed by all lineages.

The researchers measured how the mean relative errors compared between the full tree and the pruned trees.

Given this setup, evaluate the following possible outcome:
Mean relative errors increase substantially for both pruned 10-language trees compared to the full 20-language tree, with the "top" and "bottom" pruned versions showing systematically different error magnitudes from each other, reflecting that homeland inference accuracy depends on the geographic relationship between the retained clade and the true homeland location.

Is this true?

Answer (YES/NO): NO